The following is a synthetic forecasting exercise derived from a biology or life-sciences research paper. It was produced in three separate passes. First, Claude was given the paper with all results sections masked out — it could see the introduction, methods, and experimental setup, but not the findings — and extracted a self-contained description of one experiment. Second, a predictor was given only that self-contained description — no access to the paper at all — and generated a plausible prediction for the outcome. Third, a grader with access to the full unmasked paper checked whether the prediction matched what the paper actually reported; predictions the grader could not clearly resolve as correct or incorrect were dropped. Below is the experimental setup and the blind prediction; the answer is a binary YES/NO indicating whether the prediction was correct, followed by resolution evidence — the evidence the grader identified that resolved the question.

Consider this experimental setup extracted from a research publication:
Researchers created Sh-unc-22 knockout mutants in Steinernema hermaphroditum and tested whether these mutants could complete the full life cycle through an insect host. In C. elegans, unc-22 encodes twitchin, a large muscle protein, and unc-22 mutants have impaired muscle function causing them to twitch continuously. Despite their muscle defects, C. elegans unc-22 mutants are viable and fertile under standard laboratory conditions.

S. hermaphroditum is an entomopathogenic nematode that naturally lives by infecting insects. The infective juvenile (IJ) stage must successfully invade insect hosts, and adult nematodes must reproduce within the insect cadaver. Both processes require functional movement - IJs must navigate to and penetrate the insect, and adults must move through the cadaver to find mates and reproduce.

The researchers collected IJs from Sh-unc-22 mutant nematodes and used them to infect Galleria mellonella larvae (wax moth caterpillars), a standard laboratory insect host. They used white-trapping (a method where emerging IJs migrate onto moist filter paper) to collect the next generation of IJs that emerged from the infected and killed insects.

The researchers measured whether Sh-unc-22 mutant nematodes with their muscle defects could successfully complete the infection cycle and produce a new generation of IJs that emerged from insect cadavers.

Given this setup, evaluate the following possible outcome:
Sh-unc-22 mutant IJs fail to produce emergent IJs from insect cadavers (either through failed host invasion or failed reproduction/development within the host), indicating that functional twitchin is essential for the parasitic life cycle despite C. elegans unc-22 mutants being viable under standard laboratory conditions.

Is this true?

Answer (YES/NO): NO